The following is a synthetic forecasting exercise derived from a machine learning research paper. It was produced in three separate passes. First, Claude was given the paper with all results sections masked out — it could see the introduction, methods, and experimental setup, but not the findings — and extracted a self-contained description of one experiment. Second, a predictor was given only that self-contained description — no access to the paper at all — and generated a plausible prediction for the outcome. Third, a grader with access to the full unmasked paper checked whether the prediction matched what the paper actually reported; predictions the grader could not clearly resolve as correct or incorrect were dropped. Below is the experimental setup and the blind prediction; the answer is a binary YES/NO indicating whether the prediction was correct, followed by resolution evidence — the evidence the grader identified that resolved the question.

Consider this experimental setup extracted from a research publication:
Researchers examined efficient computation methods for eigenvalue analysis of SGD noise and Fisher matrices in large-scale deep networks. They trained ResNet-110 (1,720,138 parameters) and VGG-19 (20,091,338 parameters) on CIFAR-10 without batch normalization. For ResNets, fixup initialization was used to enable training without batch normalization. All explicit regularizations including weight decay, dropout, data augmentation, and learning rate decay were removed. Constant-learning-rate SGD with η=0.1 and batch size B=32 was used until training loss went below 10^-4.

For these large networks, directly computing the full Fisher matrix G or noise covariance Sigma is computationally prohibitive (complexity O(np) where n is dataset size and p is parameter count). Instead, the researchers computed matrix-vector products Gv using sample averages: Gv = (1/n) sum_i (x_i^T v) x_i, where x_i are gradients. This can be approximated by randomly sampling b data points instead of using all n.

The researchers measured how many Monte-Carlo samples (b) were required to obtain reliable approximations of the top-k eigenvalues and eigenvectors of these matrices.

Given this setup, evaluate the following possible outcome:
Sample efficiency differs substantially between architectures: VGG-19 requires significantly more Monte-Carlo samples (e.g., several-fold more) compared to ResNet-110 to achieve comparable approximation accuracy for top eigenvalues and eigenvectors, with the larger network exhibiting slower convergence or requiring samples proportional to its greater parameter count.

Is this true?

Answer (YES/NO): NO